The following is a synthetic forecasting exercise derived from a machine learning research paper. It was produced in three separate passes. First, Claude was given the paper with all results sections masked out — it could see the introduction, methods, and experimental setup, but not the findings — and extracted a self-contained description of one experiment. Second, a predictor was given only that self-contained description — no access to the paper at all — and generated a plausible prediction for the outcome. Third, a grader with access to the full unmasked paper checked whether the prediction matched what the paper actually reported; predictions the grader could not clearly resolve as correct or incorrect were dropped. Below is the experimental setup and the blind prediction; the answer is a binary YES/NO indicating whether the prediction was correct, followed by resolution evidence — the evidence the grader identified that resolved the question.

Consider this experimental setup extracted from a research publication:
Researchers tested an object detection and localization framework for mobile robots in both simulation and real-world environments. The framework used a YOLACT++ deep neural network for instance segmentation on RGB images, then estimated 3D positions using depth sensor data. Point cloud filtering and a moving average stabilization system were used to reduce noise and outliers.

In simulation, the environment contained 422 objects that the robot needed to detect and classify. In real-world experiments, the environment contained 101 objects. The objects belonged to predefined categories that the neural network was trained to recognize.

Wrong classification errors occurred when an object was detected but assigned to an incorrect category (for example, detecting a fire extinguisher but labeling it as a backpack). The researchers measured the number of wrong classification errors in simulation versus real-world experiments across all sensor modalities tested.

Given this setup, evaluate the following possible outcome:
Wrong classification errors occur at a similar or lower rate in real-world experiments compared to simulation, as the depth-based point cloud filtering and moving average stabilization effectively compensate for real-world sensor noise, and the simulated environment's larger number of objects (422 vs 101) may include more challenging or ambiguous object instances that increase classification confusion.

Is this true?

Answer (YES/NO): NO